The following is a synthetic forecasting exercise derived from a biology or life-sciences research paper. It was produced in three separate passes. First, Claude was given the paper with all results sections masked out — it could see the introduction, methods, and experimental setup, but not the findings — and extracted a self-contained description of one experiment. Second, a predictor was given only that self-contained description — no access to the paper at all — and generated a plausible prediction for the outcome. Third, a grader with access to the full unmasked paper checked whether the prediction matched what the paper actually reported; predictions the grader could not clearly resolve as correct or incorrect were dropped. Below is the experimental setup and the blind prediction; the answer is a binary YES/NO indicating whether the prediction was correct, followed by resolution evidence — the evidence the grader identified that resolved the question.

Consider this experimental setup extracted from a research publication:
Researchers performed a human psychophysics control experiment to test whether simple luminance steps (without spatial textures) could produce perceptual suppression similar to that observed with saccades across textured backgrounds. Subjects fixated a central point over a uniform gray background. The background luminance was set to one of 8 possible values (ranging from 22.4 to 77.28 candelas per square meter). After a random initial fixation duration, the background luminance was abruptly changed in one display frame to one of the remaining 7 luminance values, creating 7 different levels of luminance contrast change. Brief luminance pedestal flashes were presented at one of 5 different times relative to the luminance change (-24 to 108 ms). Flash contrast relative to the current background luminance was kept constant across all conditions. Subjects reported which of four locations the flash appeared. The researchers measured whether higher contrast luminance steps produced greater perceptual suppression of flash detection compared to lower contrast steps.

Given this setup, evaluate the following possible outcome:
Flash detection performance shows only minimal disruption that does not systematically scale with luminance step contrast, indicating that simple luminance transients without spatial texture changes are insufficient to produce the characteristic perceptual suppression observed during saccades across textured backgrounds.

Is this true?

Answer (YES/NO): NO